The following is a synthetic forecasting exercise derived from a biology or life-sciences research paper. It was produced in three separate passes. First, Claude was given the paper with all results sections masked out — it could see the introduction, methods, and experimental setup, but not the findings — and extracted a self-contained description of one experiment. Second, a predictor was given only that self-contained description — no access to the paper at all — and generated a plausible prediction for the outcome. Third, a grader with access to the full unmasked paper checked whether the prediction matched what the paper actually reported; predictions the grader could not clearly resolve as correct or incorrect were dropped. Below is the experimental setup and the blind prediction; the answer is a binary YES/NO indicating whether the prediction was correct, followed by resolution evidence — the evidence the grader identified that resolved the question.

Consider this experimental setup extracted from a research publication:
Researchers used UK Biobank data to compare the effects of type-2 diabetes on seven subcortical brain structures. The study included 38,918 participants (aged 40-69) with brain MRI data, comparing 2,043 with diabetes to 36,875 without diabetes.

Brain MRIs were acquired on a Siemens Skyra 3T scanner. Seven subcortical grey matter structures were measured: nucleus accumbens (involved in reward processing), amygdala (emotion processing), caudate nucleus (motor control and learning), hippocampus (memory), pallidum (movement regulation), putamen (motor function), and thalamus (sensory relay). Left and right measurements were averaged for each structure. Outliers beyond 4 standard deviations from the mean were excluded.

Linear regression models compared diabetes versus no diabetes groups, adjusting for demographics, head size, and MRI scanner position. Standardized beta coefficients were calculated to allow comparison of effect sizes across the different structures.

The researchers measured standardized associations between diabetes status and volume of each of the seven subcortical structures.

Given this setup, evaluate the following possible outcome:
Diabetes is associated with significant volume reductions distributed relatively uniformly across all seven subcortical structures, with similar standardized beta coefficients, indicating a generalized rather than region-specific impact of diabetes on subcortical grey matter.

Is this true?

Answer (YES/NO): NO